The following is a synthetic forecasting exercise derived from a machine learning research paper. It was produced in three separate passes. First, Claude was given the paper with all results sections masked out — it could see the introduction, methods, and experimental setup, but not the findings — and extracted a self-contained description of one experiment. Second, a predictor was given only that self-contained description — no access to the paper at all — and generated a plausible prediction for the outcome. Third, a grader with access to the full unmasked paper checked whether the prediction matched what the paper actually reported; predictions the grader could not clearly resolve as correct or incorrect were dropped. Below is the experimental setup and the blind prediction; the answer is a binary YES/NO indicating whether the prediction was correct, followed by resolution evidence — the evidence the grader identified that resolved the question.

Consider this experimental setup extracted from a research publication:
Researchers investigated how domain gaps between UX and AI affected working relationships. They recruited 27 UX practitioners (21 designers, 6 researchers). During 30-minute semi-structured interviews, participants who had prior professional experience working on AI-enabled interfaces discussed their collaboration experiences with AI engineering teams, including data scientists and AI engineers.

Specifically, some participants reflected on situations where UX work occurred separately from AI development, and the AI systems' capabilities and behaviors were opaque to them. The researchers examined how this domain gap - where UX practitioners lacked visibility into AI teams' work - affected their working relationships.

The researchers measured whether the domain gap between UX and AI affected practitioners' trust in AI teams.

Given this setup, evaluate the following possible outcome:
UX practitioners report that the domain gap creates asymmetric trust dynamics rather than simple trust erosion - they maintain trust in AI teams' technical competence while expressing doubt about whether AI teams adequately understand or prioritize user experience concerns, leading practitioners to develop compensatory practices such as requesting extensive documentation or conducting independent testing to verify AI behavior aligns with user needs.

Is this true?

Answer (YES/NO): NO